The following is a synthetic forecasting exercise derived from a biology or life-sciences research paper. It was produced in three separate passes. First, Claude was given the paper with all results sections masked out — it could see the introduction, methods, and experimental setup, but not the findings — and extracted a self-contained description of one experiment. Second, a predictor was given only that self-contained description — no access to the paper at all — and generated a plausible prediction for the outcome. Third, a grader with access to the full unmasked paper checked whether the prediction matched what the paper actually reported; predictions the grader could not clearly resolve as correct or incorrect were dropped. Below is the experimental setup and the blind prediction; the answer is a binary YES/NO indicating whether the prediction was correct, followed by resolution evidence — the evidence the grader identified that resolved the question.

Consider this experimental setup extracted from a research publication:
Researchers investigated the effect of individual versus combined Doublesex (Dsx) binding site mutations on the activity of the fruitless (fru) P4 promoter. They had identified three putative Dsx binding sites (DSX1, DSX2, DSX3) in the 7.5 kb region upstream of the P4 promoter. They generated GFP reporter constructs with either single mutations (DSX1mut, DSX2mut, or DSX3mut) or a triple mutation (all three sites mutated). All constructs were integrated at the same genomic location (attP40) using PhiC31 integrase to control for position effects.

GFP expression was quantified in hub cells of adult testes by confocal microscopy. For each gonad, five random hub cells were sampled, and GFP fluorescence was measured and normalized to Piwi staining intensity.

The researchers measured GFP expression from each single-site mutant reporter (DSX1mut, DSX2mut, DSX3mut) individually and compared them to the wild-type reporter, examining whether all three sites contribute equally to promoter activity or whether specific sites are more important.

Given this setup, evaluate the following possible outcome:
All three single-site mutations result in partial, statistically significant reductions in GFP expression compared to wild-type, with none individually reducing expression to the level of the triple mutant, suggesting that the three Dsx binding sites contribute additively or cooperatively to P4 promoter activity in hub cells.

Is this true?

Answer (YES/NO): NO